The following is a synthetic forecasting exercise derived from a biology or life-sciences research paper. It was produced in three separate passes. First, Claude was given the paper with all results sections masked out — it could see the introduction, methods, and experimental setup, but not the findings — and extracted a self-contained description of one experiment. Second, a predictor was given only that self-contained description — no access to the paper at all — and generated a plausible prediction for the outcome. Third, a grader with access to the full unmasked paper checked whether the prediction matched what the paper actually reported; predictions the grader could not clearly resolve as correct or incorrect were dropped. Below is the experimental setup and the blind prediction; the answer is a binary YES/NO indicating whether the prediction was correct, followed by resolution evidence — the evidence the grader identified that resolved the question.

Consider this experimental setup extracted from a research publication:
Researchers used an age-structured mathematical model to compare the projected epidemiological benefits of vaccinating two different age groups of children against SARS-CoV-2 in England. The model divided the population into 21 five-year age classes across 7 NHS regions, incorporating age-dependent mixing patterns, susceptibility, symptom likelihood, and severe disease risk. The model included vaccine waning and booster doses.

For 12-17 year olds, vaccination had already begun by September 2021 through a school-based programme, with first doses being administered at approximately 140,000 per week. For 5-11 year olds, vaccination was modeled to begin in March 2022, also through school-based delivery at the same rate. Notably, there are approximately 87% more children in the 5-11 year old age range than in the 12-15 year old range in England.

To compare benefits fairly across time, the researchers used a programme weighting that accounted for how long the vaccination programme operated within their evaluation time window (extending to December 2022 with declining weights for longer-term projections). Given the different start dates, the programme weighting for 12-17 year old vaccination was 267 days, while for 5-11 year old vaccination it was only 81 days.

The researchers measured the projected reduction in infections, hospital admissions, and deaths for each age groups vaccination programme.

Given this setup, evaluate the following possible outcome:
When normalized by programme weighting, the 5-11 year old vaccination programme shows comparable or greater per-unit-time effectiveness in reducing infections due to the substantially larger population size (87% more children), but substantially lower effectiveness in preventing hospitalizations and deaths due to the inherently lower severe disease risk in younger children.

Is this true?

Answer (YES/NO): NO